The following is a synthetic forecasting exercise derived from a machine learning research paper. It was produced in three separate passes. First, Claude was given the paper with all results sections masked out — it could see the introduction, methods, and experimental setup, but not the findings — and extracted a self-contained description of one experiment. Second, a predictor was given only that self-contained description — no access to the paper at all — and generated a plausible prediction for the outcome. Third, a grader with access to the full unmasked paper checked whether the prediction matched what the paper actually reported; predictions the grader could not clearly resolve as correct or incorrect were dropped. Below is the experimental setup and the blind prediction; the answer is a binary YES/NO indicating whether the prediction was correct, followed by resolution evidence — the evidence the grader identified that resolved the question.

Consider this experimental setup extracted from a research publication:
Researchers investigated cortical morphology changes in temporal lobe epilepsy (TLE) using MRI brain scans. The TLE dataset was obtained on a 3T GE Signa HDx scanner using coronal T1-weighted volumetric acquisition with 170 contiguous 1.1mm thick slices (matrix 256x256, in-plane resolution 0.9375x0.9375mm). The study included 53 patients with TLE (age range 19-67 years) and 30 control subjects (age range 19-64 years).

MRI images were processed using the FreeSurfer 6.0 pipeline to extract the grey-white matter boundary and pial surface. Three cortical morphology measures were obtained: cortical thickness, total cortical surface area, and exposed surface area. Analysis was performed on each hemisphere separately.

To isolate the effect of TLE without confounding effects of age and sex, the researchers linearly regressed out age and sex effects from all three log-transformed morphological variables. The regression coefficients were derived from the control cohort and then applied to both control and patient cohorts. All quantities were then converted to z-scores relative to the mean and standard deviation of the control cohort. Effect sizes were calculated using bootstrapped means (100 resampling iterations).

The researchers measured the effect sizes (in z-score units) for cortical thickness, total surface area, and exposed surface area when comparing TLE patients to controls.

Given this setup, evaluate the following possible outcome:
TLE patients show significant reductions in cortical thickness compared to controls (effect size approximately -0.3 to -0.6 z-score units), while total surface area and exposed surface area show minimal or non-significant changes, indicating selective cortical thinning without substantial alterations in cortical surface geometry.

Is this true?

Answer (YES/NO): NO